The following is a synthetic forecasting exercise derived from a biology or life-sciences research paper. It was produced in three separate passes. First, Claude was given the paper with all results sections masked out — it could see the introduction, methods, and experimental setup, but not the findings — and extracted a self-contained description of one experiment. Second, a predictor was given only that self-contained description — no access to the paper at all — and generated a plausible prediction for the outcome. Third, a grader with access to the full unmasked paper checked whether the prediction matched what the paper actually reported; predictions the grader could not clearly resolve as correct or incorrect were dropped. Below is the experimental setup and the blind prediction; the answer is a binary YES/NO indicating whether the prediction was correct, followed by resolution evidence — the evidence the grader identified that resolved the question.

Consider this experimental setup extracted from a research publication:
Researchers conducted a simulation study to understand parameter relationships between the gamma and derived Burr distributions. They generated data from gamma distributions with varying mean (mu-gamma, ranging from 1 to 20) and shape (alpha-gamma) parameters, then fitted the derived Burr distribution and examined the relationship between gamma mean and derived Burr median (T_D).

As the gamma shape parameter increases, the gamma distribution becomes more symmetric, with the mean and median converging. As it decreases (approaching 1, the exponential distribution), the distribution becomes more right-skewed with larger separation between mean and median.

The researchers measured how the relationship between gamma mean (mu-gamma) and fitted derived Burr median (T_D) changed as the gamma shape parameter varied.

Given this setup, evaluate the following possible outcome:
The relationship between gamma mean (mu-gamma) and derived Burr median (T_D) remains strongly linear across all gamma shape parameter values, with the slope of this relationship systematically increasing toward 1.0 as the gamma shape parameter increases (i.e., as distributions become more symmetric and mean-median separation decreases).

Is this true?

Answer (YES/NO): NO